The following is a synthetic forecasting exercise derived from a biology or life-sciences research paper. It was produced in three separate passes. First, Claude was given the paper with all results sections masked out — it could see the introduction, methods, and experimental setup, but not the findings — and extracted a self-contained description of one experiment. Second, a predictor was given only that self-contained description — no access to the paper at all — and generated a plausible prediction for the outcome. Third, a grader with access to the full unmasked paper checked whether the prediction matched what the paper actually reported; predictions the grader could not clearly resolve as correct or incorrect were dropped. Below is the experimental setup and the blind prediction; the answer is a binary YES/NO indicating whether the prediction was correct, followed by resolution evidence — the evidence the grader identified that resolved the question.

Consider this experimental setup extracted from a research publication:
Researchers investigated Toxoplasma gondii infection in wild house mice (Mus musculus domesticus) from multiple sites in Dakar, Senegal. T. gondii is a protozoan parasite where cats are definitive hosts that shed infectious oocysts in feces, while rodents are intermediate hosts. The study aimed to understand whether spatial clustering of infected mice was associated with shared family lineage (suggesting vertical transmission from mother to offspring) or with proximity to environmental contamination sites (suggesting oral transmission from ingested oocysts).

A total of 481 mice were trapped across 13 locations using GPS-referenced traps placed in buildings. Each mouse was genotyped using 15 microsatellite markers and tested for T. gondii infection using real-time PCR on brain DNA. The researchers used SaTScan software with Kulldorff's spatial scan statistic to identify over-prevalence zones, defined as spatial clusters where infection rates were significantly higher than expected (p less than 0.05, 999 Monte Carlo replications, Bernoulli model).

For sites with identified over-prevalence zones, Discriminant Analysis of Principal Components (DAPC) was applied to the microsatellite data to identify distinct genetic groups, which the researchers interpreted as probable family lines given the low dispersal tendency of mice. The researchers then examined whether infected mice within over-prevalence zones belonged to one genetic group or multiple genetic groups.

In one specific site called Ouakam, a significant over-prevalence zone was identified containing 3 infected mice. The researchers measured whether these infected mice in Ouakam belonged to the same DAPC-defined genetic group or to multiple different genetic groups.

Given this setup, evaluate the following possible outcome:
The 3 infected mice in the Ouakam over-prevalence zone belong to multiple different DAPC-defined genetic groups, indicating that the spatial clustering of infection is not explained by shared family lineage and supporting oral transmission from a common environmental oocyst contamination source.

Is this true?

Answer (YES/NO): NO